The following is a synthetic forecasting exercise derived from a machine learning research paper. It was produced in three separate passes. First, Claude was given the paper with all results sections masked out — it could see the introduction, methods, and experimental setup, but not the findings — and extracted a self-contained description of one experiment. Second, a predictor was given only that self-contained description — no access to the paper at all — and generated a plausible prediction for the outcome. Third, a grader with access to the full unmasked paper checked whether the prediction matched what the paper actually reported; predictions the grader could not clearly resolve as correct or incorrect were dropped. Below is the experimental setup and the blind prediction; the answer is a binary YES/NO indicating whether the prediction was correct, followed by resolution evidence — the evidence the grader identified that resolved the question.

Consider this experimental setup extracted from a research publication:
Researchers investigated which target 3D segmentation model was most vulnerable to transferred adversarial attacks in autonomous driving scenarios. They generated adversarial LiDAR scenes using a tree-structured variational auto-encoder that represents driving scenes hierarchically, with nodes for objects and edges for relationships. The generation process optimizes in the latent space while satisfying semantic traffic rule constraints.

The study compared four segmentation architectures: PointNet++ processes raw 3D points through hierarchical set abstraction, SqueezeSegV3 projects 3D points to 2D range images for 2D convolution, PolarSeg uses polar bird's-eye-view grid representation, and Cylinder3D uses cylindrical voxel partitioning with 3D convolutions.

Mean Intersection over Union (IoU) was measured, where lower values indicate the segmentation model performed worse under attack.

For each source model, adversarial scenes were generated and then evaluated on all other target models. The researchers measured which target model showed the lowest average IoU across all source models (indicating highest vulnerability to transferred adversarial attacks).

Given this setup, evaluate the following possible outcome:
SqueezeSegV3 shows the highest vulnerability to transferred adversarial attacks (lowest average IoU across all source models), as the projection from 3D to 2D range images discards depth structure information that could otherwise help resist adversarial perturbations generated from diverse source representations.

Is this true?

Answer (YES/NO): NO